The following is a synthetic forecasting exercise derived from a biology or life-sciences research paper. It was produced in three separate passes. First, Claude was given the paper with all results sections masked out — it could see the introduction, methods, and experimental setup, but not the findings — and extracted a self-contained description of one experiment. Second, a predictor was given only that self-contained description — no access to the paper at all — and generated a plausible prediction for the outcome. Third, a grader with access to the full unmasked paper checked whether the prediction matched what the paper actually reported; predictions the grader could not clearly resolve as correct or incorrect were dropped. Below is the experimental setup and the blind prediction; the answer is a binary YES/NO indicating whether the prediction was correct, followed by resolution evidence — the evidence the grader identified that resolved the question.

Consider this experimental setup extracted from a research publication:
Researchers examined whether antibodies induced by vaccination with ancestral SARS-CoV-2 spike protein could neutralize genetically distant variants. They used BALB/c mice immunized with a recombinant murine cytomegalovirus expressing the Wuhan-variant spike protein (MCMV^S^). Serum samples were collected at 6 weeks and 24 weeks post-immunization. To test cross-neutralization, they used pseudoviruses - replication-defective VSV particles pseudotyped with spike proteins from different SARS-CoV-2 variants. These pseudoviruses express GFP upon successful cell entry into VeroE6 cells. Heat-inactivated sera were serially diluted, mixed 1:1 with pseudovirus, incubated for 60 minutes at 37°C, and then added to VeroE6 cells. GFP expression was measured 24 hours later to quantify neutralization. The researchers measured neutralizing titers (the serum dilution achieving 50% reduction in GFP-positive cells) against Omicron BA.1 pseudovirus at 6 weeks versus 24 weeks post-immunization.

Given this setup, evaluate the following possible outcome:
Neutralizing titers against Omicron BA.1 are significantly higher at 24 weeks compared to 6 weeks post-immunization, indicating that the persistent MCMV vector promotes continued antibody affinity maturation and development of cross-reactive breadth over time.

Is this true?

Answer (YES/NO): YES